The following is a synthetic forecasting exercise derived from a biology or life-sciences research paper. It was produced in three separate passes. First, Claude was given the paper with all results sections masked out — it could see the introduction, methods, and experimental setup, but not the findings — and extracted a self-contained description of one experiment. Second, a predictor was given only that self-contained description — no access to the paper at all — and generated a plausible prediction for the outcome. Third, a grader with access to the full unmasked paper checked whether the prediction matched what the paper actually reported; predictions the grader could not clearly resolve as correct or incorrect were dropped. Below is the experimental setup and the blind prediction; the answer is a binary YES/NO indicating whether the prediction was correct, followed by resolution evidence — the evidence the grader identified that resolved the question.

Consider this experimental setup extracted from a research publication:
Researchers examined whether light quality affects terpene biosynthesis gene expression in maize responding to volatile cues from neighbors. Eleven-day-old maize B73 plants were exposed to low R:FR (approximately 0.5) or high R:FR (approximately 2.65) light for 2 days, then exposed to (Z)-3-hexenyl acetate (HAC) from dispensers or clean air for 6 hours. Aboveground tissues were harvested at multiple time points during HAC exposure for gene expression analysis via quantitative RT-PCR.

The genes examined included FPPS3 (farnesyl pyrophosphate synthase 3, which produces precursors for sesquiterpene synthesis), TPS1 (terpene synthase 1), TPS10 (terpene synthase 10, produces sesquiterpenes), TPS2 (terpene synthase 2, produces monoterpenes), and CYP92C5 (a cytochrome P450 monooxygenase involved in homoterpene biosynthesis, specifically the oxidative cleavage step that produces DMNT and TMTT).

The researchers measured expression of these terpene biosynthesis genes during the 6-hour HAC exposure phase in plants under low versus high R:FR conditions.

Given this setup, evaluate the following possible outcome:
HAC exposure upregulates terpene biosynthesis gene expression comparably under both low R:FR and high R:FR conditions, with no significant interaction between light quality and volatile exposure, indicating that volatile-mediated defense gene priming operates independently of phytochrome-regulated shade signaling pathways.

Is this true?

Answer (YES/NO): YES